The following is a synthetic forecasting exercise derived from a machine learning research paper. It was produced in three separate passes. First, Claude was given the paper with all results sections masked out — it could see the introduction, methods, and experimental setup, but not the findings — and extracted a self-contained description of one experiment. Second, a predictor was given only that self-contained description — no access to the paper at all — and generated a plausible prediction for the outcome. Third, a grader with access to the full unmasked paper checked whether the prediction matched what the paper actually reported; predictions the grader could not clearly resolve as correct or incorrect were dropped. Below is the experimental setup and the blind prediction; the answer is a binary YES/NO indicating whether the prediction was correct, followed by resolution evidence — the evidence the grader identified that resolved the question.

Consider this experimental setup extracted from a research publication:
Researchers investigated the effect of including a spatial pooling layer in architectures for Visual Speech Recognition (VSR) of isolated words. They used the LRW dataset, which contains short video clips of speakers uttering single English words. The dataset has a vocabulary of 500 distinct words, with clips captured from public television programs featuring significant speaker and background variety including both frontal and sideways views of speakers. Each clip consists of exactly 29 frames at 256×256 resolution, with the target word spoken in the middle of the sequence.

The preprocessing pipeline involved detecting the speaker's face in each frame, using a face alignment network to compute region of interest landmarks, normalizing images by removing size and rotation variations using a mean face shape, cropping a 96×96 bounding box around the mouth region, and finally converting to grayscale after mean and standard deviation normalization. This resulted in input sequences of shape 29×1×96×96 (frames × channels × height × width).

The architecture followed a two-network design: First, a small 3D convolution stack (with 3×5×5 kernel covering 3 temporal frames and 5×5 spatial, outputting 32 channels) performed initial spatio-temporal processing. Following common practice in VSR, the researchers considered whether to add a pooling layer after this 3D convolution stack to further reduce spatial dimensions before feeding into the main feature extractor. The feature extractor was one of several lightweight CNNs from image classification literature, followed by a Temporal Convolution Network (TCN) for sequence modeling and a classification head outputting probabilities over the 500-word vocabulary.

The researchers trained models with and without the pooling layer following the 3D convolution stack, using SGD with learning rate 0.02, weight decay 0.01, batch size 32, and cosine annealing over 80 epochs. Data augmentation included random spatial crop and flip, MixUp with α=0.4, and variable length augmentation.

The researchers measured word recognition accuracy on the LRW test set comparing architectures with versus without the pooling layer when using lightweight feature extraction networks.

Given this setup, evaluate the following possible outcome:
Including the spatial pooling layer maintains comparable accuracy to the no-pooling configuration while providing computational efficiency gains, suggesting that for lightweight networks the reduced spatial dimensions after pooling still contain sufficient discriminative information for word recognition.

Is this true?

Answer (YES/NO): NO